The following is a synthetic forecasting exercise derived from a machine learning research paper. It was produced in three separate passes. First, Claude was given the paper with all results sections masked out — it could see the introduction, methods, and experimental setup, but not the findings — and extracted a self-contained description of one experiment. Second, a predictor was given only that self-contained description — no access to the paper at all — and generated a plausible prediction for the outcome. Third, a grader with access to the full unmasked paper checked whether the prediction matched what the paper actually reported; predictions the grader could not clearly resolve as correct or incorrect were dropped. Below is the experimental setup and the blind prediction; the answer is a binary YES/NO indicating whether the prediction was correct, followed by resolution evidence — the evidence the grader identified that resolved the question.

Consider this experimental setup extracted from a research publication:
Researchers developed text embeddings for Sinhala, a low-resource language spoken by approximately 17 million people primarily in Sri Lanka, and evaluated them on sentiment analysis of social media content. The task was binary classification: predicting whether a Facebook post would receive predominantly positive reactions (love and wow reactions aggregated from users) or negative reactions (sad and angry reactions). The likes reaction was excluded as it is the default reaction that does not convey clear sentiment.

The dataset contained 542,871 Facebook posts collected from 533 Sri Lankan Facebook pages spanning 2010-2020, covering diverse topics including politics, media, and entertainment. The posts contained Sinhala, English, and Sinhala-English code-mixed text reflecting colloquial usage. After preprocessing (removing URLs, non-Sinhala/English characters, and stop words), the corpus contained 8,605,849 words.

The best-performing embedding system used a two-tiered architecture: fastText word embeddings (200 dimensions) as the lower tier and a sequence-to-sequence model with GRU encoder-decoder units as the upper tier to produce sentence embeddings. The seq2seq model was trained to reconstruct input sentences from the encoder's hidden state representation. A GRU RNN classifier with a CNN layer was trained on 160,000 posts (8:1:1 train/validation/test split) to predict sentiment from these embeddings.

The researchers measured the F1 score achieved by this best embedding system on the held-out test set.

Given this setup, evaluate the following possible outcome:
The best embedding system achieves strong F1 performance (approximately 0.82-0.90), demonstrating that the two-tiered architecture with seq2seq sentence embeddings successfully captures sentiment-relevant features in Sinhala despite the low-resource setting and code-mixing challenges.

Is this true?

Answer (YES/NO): YES